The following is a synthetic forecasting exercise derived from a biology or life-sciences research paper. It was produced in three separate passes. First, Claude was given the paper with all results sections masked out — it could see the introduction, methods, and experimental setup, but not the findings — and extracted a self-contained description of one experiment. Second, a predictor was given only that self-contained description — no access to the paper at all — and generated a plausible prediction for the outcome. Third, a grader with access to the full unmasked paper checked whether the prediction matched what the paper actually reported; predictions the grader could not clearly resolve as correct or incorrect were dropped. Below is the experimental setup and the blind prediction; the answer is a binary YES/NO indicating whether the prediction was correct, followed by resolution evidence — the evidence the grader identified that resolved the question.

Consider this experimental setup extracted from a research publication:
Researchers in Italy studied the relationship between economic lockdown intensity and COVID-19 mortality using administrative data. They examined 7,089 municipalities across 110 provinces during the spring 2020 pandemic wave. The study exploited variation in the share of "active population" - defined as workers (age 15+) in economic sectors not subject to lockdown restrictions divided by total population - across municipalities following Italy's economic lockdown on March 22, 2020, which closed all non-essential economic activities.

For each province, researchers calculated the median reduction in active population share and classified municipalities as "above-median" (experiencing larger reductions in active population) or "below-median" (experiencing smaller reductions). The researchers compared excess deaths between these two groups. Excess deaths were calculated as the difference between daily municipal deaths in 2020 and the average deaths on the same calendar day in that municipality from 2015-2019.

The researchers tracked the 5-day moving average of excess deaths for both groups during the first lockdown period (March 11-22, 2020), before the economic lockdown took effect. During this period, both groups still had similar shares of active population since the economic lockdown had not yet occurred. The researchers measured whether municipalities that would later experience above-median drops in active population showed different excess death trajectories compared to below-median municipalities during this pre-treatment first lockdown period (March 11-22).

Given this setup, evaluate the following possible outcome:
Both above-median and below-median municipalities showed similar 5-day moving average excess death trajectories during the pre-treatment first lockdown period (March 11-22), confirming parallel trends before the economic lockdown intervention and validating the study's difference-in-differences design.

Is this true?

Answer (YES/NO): NO